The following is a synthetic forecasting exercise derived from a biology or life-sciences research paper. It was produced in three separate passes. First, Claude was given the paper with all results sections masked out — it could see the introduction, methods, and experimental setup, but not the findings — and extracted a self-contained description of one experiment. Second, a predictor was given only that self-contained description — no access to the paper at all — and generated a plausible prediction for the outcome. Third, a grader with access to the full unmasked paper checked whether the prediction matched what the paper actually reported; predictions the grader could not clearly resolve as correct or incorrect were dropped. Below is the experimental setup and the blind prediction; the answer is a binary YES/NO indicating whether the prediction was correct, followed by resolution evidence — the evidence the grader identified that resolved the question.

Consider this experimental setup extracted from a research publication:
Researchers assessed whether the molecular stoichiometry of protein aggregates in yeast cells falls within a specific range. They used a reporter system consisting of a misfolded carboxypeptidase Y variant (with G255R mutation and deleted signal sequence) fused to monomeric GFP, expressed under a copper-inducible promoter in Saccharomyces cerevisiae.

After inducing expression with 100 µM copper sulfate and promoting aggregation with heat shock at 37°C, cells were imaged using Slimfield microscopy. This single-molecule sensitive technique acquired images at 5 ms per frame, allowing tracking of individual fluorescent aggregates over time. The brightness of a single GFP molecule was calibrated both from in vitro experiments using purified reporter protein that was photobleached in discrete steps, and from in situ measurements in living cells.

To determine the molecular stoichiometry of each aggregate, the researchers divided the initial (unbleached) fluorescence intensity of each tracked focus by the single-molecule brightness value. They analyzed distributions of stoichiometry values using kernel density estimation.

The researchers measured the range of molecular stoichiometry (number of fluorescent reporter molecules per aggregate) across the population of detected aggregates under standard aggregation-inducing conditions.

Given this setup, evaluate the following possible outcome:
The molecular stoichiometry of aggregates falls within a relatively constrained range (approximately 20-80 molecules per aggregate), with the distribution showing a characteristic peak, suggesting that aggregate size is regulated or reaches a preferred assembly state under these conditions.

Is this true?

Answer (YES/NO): NO